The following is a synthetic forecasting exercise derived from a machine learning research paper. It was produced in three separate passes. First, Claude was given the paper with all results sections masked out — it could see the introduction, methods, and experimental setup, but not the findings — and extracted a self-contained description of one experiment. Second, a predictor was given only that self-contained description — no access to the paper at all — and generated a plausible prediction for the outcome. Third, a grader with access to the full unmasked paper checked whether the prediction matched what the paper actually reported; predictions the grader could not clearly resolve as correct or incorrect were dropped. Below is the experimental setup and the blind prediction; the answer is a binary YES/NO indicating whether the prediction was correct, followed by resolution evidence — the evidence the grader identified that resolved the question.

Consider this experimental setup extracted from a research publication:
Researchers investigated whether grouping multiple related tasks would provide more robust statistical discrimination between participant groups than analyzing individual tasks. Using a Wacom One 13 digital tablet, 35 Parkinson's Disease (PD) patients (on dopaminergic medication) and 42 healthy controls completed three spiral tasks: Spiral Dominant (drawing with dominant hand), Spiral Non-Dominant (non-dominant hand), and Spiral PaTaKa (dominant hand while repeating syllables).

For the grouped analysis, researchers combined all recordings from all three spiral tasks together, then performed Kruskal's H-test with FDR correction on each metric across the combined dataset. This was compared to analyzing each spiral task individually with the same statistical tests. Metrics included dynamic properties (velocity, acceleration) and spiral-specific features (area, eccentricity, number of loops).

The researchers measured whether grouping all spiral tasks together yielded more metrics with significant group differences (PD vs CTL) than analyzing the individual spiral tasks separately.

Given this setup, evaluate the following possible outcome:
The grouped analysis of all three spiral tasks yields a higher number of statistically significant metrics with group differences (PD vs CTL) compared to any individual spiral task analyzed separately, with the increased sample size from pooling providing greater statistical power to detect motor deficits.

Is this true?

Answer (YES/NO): NO